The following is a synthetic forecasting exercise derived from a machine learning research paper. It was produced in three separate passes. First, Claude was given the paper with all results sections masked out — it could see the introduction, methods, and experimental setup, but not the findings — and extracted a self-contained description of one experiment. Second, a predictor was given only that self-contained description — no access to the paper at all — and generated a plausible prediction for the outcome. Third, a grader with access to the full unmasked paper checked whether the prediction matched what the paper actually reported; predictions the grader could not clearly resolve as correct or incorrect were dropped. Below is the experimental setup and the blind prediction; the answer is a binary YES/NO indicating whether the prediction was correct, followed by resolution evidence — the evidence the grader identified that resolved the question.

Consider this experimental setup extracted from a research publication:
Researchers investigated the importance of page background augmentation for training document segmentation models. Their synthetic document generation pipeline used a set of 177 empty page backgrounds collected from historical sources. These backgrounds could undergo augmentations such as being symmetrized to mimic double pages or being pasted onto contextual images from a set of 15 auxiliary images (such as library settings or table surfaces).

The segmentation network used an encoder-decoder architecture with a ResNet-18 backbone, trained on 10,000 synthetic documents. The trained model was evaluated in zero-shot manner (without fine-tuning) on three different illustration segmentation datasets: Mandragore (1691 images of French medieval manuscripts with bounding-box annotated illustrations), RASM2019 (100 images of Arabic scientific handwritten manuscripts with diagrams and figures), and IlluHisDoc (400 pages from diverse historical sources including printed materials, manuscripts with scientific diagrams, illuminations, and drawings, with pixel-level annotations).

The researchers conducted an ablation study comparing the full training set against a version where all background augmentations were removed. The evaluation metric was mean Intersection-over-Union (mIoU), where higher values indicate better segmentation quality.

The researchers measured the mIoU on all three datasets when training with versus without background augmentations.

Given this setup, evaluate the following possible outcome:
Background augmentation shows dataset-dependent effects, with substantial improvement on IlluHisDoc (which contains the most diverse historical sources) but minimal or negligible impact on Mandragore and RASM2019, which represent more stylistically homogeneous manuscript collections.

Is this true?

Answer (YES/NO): NO